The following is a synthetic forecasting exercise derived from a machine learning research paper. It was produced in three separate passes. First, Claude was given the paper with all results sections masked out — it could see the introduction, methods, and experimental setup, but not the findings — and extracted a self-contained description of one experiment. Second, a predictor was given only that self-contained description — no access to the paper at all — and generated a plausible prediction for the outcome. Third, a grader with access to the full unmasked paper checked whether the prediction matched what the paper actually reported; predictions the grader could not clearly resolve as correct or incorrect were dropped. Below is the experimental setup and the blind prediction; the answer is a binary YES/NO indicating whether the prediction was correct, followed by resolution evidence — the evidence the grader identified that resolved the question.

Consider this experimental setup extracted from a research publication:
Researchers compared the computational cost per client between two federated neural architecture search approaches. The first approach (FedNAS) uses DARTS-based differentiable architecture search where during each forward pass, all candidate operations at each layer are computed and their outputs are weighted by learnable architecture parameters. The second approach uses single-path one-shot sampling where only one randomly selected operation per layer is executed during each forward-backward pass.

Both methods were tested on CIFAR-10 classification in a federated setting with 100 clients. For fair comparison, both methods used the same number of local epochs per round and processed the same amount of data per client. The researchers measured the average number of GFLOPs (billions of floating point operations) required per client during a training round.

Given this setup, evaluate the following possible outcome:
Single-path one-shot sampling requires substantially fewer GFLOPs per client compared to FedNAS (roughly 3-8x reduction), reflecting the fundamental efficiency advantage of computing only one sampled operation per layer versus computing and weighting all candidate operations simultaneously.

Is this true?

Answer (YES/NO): NO